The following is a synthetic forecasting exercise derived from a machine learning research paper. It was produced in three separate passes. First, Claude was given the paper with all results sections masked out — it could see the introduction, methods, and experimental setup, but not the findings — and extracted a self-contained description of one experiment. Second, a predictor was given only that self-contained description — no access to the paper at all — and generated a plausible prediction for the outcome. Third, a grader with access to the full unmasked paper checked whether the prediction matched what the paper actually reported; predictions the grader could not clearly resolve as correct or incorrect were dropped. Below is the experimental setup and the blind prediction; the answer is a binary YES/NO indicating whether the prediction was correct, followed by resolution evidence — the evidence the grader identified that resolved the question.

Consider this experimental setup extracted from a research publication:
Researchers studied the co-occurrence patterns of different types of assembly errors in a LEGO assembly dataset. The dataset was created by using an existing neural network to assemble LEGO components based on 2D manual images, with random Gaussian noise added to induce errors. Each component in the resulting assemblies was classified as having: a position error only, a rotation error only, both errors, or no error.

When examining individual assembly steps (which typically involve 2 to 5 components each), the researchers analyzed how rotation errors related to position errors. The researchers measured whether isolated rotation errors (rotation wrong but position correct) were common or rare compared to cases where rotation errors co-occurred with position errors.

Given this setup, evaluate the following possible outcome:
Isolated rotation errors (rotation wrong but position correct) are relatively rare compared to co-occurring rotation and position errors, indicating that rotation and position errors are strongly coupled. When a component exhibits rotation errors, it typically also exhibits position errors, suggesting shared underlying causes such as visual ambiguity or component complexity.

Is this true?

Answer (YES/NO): YES